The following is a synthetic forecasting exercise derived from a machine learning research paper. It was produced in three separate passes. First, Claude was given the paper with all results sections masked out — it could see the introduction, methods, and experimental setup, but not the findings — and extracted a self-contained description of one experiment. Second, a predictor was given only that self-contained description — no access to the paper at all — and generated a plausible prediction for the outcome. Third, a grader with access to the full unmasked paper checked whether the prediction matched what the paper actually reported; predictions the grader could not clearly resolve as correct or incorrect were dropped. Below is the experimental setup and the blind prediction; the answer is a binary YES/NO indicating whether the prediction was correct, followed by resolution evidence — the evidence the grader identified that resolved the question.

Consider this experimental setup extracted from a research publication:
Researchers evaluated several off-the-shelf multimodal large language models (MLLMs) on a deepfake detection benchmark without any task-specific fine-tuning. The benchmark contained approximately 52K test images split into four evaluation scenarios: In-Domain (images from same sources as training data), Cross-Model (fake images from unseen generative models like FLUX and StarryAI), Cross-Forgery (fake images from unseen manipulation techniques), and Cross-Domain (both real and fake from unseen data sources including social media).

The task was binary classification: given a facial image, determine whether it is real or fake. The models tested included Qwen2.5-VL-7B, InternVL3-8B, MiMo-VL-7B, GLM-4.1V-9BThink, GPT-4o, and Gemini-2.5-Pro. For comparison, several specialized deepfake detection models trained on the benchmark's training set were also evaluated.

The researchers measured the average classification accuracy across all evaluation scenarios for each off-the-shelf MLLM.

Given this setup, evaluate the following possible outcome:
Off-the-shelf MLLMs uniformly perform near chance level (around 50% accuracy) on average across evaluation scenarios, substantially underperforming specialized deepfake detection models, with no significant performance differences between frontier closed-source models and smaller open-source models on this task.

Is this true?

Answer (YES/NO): NO